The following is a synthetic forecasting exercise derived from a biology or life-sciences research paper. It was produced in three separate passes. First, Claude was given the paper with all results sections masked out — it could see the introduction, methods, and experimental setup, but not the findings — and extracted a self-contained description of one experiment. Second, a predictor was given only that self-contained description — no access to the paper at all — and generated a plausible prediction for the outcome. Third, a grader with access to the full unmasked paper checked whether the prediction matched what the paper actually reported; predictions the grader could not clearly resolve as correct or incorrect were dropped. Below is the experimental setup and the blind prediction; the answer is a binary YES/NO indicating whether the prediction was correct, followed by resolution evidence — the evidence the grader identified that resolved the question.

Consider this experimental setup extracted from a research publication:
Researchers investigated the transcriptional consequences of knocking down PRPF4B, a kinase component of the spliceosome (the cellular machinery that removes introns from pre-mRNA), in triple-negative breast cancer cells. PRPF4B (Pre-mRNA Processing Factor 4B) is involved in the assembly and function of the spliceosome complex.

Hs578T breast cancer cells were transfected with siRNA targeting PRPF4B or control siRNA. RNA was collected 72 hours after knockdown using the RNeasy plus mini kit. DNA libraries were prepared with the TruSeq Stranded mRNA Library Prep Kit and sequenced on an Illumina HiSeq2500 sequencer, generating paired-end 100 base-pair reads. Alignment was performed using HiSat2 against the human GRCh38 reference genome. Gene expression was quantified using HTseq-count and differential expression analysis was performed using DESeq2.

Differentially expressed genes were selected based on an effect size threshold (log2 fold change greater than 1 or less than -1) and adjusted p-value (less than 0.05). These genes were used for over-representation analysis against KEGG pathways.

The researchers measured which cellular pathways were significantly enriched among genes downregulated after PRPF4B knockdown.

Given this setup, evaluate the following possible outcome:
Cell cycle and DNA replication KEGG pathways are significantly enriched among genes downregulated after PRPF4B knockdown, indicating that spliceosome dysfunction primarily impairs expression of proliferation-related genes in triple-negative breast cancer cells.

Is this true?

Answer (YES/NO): NO